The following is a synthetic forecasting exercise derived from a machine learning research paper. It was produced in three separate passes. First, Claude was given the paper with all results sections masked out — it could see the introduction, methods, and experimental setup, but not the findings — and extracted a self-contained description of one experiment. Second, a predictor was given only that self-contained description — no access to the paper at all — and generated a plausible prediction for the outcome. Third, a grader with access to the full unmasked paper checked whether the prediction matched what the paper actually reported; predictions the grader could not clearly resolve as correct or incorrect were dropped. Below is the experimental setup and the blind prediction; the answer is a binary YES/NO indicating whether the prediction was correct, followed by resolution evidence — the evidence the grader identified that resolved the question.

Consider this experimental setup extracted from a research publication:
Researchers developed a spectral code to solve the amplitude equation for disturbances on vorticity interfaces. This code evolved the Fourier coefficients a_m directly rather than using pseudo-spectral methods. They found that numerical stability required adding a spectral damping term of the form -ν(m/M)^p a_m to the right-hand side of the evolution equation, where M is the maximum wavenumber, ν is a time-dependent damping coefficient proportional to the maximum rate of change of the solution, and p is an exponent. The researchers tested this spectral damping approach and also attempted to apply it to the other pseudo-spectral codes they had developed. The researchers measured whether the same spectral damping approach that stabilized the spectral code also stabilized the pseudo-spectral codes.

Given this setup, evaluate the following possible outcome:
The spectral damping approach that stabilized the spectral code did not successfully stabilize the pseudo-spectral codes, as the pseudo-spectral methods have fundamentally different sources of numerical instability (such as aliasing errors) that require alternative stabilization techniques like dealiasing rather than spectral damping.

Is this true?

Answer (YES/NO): NO